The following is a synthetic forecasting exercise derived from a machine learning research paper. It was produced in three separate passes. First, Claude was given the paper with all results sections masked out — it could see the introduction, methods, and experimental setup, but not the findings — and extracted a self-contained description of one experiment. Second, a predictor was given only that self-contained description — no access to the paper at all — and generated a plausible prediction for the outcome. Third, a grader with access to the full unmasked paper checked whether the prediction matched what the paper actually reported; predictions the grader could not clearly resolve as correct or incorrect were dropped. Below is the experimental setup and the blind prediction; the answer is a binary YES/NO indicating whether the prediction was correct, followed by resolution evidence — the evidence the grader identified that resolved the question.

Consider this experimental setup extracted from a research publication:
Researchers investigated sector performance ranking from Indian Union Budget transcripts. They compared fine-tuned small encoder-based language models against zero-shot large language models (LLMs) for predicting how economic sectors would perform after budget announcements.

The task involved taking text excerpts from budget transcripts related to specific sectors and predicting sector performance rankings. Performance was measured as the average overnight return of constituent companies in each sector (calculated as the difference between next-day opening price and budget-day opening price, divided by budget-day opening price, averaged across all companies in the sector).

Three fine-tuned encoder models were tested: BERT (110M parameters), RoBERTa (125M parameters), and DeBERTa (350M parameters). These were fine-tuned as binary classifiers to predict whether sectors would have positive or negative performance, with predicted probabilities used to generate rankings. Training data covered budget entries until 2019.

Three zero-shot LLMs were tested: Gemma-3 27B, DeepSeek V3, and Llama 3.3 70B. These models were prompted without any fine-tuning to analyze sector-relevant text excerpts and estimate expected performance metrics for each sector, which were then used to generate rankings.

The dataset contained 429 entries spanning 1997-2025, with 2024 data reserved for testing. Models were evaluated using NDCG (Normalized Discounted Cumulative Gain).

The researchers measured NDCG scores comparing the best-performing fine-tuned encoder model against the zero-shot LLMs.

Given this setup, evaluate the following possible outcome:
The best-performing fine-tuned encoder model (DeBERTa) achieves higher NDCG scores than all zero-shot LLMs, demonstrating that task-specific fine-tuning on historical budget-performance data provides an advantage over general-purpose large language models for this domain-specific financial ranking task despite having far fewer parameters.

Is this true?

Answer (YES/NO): NO